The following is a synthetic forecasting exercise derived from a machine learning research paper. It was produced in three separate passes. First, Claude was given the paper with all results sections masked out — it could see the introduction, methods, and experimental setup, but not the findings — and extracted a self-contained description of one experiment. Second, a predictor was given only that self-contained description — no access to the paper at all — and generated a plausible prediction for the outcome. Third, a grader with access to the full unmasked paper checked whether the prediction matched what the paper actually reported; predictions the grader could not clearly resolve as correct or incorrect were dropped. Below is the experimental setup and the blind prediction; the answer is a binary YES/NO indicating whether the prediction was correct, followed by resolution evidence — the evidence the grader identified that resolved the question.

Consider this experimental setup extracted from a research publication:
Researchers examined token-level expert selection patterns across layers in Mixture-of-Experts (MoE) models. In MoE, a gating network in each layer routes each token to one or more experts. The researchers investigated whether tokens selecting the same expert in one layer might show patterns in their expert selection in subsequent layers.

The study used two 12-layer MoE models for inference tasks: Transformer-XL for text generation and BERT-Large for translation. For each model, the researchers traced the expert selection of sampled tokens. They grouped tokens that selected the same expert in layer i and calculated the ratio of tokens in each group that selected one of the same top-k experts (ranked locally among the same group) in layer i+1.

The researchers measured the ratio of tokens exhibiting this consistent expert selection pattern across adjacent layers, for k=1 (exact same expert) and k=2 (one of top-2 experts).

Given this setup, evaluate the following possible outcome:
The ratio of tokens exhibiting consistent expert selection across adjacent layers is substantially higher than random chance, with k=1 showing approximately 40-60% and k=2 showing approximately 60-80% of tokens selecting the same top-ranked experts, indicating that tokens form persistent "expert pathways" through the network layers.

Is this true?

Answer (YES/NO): NO